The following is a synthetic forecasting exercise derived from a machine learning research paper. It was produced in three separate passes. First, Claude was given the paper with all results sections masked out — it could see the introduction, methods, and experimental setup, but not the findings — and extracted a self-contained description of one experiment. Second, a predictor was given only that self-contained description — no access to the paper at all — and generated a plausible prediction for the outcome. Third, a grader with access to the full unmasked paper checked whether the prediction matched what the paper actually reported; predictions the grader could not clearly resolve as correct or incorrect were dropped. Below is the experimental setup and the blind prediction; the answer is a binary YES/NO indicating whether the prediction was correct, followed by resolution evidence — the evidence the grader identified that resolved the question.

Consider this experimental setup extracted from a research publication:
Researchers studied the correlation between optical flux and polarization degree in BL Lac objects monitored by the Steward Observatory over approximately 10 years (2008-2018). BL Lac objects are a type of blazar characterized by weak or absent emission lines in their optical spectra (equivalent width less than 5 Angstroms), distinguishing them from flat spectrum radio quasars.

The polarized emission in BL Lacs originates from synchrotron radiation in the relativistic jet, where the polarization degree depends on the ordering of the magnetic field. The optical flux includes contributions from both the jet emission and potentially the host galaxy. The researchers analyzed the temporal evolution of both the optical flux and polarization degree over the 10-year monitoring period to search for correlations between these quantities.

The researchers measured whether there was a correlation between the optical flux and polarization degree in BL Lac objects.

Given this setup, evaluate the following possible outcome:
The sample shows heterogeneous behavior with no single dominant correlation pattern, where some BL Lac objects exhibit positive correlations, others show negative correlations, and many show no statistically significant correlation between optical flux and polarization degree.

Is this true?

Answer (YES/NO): NO